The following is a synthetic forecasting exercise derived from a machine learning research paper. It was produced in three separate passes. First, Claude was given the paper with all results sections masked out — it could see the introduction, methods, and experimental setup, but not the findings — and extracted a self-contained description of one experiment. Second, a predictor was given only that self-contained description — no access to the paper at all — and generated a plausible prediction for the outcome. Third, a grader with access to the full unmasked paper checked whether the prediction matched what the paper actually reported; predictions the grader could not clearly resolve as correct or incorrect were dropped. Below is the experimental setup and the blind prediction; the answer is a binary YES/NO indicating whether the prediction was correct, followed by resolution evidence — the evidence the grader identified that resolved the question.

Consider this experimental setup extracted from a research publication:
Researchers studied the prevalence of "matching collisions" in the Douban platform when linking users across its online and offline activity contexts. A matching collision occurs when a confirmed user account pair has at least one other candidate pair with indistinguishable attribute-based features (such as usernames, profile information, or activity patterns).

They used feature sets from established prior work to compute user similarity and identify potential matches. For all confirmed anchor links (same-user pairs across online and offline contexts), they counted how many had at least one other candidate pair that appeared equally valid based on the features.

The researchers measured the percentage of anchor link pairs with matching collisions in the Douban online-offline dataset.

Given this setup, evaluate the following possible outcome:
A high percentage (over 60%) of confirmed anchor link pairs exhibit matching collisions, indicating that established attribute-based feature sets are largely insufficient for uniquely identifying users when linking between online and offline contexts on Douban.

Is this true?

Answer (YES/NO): NO